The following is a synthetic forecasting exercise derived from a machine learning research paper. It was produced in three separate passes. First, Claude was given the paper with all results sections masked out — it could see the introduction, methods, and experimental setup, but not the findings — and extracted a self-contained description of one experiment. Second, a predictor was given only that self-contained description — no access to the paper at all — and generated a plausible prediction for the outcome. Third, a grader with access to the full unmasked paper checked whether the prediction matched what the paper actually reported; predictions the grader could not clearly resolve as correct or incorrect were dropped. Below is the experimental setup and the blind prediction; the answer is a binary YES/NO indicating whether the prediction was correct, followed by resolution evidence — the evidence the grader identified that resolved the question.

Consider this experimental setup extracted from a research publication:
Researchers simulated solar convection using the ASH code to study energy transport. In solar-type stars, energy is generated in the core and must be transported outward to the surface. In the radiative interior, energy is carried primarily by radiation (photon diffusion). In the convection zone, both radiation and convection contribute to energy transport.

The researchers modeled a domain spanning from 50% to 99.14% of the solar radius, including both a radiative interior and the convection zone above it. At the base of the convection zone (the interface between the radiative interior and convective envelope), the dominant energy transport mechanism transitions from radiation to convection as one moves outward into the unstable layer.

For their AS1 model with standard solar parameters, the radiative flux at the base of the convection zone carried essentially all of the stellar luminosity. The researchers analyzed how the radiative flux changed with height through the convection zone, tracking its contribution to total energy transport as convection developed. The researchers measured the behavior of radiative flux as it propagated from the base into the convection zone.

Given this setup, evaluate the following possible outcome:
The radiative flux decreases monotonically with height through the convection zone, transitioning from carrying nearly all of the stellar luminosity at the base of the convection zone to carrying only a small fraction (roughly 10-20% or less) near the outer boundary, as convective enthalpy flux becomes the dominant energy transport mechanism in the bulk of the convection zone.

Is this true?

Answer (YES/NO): YES